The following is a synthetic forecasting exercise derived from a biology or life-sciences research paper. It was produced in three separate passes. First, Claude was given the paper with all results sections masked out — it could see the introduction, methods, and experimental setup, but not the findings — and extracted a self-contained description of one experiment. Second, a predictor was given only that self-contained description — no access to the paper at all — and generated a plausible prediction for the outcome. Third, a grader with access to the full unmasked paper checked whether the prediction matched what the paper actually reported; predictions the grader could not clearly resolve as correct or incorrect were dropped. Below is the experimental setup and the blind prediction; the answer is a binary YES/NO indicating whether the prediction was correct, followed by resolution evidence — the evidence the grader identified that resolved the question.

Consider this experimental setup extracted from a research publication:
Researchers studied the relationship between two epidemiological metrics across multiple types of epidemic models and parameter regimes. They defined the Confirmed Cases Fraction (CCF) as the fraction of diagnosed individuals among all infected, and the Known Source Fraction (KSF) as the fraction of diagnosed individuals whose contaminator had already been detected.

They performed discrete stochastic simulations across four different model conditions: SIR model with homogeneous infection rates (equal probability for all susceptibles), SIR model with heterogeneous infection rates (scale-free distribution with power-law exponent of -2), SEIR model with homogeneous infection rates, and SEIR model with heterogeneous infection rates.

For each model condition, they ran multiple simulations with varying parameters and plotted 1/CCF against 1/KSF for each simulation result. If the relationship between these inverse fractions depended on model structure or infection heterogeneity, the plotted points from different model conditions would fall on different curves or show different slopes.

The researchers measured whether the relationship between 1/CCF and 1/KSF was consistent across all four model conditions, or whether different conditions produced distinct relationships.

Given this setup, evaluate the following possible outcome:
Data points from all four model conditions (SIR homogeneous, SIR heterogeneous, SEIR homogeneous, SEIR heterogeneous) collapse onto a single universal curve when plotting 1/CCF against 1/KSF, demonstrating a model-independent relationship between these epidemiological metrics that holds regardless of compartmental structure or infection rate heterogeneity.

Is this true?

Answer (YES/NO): YES